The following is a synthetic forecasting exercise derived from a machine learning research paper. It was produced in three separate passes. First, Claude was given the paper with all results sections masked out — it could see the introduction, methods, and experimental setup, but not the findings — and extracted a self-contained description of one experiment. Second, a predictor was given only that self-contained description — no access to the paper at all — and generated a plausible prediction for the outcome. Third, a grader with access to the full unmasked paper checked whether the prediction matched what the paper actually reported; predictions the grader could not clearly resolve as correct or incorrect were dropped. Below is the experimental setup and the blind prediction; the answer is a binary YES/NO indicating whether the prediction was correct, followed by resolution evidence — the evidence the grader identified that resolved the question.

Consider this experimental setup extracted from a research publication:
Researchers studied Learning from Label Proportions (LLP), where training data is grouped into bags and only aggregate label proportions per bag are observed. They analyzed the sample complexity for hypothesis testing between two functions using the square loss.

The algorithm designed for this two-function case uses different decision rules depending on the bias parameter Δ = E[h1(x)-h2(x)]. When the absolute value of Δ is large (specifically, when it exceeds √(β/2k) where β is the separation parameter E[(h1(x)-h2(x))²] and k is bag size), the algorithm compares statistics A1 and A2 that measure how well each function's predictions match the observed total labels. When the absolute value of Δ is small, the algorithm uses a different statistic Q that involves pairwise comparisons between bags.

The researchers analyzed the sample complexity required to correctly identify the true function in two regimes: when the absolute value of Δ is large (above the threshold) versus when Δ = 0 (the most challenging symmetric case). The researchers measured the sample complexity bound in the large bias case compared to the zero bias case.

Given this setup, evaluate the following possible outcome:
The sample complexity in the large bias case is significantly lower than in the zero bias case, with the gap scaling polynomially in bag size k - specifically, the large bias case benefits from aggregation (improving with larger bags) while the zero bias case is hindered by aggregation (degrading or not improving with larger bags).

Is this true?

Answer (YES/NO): NO